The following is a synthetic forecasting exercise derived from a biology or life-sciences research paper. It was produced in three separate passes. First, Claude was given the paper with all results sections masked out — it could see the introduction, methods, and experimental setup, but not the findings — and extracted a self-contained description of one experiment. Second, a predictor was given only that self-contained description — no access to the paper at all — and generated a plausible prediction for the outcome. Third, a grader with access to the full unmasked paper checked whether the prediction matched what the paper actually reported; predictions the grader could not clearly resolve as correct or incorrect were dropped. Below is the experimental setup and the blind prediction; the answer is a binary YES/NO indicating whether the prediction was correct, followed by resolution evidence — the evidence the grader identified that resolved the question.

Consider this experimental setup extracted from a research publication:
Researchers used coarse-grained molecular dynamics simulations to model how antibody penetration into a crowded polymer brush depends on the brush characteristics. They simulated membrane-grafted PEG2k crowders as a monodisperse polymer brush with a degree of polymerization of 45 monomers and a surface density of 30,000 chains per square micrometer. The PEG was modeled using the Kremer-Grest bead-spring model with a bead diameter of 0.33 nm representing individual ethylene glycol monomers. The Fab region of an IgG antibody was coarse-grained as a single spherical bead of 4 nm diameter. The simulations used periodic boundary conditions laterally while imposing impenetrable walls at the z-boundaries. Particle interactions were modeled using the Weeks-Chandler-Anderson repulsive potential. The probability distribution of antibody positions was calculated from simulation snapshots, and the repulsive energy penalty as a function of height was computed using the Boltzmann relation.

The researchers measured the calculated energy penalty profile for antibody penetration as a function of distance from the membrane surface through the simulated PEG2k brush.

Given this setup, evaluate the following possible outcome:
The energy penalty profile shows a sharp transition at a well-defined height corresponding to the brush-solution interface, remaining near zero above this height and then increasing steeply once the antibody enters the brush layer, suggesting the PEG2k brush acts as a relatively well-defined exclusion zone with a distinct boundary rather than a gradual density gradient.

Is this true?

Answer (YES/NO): NO